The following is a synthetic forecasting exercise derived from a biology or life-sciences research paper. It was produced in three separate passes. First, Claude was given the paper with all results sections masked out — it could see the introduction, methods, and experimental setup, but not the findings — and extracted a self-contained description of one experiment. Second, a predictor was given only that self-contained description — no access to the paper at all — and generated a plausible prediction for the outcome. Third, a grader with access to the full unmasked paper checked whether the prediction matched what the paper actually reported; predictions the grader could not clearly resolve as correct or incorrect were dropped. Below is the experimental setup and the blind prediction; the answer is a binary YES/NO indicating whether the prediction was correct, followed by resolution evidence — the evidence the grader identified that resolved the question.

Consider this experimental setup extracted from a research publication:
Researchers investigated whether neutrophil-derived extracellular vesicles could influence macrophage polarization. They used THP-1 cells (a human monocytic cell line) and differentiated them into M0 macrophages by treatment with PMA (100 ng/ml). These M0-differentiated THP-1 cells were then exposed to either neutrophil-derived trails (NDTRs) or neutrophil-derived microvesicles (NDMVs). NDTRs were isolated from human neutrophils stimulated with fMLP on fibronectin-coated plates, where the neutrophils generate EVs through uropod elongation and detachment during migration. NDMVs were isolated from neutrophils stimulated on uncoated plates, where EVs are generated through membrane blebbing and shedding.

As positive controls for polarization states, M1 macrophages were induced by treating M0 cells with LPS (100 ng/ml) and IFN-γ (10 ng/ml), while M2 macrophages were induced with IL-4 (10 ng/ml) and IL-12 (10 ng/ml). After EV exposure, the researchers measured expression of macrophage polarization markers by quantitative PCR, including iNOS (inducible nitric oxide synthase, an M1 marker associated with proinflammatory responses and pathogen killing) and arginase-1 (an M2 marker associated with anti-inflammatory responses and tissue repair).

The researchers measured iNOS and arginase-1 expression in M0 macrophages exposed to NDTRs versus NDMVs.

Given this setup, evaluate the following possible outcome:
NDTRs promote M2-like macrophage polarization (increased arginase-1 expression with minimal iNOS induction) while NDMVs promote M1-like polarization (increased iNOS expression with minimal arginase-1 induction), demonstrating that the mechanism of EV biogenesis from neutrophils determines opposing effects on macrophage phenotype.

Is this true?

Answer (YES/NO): NO